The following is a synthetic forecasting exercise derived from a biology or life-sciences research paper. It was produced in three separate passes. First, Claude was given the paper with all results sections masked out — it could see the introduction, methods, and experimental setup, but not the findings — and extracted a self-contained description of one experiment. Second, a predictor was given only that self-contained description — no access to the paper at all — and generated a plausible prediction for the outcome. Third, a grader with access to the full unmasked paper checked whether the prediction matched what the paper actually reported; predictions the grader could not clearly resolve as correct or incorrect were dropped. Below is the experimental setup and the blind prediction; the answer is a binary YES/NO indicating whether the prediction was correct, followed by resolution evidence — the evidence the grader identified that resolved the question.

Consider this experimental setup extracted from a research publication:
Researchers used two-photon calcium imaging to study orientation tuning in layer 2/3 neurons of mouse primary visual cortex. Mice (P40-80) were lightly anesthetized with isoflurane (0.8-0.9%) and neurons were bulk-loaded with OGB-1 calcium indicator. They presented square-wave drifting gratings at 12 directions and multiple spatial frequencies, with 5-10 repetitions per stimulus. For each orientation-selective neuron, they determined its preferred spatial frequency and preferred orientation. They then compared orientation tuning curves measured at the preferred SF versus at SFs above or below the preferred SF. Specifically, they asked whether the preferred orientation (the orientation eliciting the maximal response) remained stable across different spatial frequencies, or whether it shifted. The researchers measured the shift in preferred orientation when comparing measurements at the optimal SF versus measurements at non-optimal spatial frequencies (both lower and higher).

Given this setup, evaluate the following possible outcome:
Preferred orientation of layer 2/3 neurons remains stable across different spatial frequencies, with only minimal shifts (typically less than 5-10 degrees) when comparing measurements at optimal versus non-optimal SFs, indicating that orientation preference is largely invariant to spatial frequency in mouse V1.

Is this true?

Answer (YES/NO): NO